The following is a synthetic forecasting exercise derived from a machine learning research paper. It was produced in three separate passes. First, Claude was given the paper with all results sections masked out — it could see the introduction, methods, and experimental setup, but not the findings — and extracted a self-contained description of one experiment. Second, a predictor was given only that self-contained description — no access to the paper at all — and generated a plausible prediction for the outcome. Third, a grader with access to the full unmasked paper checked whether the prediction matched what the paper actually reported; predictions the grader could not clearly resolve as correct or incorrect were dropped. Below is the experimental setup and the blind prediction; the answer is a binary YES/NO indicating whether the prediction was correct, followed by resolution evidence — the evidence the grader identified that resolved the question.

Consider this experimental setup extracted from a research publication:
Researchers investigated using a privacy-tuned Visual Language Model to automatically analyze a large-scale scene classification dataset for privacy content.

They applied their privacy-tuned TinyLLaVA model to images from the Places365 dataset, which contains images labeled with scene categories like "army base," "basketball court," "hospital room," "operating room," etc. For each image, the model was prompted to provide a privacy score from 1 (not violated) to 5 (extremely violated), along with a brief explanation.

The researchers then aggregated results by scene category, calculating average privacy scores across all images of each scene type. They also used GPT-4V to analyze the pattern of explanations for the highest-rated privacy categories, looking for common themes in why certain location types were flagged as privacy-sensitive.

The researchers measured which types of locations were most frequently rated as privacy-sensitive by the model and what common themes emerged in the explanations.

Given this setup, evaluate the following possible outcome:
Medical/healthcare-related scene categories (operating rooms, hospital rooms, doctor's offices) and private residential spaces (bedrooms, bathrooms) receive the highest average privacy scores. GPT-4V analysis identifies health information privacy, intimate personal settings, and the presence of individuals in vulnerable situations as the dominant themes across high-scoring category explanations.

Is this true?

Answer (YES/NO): NO